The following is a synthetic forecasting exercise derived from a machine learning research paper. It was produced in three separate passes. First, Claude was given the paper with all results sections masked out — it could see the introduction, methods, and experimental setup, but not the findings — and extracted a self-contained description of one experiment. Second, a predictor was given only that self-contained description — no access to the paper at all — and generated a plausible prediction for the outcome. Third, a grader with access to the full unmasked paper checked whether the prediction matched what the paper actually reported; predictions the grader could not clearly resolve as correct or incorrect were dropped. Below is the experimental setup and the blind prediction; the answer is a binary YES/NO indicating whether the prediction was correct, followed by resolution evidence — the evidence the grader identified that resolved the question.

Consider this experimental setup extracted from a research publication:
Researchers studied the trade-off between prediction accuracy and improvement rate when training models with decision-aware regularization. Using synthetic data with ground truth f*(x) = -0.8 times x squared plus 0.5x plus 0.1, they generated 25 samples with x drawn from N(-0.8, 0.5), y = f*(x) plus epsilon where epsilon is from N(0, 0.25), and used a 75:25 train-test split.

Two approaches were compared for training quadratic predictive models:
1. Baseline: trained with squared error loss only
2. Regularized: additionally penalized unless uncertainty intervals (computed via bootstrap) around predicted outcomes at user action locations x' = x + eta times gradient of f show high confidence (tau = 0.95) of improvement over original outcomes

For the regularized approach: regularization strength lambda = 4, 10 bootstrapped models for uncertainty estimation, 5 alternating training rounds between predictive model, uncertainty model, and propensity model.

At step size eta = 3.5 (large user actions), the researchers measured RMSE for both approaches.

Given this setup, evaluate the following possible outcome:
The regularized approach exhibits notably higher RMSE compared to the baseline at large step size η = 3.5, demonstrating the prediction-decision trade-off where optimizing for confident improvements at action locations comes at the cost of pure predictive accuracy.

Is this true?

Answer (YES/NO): YES